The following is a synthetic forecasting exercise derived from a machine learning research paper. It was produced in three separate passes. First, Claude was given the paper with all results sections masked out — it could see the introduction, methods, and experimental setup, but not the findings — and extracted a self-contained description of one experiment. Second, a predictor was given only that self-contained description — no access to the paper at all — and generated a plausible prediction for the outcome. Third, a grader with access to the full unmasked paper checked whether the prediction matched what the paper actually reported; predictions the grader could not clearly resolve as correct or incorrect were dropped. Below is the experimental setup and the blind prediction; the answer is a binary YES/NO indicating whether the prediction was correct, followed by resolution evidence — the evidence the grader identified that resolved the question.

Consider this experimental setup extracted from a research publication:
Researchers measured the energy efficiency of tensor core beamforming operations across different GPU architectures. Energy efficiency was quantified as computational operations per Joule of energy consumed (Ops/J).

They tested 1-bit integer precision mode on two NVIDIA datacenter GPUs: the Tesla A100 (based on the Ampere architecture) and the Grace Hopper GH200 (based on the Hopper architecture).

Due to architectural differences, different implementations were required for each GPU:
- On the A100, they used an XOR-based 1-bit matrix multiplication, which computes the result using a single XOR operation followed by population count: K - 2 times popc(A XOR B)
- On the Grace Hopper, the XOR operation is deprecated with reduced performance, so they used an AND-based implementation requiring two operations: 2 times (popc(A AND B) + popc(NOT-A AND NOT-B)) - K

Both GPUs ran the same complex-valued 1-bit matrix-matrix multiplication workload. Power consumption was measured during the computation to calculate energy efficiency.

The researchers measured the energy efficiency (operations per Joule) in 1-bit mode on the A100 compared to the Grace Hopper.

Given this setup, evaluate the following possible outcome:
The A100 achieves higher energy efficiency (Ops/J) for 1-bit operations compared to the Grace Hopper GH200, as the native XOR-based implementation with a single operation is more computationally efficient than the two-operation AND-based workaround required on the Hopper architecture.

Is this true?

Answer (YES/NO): YES